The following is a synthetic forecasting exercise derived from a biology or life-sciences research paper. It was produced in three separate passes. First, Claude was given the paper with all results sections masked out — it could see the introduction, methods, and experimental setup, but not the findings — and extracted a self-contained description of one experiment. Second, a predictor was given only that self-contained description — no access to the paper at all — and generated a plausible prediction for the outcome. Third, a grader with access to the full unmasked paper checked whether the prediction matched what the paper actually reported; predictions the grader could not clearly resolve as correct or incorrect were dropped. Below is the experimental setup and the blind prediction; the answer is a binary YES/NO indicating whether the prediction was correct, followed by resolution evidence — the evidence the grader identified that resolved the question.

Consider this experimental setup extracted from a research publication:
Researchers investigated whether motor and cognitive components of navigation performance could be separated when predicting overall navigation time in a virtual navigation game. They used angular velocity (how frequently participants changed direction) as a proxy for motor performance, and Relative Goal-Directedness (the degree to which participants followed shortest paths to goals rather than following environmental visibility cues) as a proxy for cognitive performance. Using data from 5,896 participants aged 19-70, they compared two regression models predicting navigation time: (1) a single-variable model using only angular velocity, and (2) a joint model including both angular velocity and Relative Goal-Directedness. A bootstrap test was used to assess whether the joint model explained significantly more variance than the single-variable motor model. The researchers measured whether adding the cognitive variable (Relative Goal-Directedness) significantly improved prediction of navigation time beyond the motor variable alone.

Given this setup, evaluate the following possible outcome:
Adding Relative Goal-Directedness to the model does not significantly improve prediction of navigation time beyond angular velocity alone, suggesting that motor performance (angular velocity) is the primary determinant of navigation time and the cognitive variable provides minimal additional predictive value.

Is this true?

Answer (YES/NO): NO